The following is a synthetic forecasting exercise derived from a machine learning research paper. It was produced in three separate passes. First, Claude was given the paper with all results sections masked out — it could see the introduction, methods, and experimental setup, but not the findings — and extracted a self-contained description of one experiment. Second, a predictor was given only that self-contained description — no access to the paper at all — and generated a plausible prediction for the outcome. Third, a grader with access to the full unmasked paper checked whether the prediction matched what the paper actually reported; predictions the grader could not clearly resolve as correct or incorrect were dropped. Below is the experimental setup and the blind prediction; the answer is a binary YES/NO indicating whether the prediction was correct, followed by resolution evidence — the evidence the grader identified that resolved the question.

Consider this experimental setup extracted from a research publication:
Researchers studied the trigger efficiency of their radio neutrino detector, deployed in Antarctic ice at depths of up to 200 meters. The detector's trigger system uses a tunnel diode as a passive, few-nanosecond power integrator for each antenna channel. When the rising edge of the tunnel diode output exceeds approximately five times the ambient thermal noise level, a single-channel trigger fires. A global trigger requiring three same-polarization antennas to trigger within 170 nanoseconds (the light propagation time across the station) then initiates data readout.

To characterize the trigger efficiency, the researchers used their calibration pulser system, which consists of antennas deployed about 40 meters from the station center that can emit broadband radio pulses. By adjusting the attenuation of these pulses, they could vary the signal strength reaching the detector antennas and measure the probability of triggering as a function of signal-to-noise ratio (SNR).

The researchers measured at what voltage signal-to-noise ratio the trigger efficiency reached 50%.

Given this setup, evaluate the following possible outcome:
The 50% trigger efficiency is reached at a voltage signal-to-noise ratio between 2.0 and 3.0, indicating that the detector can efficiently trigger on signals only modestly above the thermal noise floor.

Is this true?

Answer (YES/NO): NO